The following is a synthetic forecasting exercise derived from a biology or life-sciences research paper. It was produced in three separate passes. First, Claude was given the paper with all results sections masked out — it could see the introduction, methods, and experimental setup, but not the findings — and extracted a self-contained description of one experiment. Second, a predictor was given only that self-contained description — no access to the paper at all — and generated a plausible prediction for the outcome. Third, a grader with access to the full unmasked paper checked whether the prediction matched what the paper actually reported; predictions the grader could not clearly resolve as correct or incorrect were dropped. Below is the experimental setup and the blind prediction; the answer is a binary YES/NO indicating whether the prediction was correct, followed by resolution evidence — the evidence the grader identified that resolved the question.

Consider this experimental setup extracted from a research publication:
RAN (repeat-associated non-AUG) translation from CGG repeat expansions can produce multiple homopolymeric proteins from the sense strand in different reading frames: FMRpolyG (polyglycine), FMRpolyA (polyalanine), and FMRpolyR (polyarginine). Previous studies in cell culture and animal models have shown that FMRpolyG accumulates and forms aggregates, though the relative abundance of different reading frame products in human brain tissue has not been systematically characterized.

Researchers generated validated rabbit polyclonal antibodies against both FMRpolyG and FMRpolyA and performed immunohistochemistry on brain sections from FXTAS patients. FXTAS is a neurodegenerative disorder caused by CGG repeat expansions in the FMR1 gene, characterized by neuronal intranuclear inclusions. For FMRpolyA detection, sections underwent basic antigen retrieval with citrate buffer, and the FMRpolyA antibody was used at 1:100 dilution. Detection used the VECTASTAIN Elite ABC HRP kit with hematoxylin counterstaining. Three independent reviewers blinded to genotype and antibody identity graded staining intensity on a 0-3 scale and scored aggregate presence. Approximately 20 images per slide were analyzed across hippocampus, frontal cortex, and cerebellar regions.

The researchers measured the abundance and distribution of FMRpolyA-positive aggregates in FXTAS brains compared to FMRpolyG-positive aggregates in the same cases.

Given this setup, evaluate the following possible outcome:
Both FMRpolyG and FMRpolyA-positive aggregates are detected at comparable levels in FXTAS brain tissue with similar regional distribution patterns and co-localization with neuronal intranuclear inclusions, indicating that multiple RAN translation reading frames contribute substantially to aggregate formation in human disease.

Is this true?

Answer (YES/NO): NO